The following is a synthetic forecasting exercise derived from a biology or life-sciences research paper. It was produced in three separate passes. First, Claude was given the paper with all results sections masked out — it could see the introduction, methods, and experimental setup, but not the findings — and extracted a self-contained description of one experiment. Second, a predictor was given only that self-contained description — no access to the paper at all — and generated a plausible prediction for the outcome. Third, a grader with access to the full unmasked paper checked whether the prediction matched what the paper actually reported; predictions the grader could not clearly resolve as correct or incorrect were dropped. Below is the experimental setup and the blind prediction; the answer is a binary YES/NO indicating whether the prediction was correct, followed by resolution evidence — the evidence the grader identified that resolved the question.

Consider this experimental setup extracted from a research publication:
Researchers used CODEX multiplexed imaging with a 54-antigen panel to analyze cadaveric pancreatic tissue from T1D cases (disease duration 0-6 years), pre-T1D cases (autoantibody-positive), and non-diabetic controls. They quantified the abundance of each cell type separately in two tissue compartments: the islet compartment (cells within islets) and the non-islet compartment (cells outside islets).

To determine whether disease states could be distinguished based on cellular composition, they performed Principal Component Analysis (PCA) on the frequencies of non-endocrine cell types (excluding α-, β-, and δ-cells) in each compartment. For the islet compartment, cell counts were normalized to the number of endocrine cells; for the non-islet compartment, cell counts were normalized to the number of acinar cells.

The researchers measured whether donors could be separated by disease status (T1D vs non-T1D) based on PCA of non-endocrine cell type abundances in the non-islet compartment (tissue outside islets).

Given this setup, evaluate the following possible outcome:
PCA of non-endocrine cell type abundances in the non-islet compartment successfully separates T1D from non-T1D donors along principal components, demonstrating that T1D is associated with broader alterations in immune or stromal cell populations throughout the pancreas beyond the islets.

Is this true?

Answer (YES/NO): YES